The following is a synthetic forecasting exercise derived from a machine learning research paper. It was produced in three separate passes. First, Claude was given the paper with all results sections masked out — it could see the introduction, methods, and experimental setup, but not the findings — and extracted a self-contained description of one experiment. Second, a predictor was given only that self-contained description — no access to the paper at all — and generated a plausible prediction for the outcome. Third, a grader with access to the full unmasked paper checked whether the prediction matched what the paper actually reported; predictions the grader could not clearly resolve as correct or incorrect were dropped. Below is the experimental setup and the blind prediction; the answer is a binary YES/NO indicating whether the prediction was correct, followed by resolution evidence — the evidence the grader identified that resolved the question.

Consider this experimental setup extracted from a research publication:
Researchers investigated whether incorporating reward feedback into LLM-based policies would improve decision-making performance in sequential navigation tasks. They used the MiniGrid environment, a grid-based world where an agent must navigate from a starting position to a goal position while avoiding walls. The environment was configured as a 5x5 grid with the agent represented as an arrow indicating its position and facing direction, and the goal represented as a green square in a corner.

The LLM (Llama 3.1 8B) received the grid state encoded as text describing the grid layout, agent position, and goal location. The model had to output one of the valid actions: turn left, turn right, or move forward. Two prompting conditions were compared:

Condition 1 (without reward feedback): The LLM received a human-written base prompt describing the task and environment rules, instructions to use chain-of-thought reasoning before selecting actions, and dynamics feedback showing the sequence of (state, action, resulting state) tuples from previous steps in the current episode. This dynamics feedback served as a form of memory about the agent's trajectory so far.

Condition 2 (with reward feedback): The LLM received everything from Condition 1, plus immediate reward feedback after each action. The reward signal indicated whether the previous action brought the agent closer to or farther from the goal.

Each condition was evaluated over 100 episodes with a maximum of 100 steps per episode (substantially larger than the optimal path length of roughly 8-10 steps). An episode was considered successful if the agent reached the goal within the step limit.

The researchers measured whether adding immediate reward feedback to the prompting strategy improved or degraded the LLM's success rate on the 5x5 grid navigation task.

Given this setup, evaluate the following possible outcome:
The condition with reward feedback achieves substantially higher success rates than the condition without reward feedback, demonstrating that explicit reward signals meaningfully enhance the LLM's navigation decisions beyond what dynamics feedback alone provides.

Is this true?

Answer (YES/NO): NO